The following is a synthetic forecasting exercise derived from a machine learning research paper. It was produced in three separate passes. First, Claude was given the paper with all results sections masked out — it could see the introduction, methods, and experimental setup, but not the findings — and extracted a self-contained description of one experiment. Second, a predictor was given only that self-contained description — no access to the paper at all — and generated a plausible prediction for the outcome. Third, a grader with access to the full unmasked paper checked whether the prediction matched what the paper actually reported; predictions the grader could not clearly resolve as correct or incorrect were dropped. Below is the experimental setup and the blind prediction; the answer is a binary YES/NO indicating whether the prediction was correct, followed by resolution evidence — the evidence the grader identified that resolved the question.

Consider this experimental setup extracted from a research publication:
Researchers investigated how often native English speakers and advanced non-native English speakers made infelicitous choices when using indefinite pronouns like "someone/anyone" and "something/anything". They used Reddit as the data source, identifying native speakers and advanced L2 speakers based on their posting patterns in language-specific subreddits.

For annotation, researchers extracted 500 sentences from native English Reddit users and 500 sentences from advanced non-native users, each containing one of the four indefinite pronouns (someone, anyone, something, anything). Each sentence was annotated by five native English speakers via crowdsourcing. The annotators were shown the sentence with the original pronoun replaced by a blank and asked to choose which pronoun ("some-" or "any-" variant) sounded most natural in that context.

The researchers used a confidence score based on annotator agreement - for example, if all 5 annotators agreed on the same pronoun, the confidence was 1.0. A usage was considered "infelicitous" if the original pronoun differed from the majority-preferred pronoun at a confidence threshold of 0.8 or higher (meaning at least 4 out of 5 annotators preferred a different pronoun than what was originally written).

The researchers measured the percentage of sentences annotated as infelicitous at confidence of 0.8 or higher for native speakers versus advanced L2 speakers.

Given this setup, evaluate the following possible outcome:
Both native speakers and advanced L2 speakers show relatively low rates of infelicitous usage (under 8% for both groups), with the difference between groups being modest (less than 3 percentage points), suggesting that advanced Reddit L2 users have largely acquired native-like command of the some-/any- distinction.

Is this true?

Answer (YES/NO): NO